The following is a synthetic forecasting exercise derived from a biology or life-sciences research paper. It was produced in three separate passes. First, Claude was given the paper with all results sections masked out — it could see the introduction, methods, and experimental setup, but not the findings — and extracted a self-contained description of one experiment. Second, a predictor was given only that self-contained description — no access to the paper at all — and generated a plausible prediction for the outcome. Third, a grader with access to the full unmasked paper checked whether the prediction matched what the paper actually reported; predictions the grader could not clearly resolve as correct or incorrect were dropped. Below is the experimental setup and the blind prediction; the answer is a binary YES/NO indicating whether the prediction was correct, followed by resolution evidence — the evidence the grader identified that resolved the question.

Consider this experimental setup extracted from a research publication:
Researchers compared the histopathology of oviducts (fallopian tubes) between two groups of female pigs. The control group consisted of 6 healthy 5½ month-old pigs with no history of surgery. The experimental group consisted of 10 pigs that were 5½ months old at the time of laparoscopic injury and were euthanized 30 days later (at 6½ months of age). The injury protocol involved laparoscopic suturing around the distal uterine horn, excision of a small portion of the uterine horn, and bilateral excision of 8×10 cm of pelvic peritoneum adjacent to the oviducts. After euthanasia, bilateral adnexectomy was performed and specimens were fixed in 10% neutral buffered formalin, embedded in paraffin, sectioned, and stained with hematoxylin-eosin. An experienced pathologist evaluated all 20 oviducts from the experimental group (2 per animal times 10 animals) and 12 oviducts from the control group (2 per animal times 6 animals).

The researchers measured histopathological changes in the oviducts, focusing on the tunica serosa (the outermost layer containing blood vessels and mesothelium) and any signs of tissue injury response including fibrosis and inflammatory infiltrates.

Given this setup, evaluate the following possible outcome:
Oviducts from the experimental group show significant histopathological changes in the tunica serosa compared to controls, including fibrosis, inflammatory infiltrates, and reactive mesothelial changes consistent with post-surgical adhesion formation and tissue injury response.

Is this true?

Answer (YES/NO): NO